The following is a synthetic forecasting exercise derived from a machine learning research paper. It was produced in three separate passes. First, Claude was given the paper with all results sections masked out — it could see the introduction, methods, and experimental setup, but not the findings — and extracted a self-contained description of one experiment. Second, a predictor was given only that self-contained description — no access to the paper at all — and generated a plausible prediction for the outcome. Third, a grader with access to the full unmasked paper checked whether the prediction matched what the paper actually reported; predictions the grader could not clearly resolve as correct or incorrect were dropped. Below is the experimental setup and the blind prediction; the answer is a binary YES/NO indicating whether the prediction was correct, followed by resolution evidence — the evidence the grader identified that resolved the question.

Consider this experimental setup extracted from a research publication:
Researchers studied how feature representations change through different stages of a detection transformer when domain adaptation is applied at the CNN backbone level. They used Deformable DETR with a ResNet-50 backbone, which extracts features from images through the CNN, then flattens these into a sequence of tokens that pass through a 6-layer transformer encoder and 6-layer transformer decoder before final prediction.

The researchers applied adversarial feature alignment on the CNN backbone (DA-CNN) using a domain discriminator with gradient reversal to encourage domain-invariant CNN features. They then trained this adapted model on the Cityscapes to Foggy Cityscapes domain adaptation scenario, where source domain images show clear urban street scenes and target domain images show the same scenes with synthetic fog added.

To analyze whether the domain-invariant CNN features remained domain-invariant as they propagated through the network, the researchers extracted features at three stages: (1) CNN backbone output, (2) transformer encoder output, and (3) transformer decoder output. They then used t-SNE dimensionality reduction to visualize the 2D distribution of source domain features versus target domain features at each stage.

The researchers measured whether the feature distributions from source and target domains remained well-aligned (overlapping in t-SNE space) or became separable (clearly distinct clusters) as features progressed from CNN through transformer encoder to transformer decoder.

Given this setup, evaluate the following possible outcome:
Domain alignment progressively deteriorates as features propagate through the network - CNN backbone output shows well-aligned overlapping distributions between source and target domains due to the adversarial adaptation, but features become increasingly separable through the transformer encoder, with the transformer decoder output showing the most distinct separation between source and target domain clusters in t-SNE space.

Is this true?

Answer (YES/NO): YES